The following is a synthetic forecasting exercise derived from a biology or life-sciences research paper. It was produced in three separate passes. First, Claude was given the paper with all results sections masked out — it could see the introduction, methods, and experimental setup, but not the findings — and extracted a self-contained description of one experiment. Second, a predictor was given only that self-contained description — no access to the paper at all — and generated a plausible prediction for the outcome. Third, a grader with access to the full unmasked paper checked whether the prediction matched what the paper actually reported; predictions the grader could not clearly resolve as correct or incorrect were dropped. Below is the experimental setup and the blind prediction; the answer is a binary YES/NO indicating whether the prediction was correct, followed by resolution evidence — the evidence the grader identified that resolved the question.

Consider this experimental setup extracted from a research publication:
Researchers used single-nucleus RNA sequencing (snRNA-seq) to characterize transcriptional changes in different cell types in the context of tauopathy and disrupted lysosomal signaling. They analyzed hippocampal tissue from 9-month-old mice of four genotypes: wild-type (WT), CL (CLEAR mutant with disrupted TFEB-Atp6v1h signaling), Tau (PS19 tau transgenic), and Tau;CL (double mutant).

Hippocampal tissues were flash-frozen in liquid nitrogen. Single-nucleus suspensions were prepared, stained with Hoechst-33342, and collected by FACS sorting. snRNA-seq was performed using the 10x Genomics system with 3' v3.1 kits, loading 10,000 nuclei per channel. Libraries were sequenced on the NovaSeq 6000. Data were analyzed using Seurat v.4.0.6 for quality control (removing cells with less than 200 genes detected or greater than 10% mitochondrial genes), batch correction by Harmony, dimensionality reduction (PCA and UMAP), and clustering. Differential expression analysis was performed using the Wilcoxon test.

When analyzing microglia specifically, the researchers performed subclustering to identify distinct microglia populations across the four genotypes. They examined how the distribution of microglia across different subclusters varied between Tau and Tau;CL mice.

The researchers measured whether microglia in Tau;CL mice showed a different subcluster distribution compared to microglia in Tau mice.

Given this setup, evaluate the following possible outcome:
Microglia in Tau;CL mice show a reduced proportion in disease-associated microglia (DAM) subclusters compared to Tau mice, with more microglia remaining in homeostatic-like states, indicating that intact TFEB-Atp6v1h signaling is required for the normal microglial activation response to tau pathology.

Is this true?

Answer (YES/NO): YES